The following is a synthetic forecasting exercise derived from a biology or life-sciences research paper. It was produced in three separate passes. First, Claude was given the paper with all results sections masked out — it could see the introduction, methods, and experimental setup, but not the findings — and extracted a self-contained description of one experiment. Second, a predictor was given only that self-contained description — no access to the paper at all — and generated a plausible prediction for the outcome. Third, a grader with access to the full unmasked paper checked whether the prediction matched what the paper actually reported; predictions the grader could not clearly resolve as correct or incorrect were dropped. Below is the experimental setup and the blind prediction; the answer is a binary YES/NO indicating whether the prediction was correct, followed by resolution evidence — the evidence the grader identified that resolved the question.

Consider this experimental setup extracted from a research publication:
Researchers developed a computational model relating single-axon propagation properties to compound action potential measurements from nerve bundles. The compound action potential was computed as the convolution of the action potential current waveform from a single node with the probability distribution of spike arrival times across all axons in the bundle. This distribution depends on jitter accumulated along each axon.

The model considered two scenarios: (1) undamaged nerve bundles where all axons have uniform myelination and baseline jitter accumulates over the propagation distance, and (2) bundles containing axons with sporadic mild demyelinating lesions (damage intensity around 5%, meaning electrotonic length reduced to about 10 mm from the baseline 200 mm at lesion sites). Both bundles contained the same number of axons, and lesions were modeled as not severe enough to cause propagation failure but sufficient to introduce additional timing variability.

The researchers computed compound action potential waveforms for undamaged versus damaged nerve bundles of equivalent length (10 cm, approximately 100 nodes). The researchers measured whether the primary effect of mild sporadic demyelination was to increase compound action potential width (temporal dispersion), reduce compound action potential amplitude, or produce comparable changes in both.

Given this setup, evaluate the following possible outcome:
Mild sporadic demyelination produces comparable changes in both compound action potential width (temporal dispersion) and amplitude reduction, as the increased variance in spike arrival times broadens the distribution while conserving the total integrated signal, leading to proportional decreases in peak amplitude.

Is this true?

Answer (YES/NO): NO